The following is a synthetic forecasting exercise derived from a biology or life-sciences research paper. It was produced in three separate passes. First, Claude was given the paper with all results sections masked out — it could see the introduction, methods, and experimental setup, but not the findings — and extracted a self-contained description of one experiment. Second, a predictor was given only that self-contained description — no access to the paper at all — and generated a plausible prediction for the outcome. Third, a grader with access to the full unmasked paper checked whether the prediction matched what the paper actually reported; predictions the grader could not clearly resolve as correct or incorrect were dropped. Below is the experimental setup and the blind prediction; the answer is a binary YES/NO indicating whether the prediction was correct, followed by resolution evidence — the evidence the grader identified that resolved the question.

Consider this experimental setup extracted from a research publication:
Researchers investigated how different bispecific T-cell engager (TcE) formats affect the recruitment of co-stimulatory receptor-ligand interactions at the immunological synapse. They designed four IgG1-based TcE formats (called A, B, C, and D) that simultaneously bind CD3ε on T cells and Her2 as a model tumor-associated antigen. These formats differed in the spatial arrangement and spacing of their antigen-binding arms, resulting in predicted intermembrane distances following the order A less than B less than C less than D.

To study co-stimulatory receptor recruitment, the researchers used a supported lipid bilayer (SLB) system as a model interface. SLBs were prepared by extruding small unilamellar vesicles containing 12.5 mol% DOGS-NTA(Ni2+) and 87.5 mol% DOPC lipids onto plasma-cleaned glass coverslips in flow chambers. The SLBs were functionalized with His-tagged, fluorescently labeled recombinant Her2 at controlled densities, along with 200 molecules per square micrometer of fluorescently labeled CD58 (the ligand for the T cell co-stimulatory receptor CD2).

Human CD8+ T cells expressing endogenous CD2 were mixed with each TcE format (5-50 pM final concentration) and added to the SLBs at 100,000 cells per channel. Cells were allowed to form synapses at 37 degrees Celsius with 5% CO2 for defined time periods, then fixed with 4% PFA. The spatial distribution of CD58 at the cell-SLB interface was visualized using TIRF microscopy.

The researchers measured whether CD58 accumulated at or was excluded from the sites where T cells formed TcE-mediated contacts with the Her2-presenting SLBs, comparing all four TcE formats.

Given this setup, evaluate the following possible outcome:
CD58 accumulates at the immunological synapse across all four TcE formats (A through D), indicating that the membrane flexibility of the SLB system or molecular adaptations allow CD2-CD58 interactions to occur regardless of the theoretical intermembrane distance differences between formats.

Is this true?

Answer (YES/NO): NO